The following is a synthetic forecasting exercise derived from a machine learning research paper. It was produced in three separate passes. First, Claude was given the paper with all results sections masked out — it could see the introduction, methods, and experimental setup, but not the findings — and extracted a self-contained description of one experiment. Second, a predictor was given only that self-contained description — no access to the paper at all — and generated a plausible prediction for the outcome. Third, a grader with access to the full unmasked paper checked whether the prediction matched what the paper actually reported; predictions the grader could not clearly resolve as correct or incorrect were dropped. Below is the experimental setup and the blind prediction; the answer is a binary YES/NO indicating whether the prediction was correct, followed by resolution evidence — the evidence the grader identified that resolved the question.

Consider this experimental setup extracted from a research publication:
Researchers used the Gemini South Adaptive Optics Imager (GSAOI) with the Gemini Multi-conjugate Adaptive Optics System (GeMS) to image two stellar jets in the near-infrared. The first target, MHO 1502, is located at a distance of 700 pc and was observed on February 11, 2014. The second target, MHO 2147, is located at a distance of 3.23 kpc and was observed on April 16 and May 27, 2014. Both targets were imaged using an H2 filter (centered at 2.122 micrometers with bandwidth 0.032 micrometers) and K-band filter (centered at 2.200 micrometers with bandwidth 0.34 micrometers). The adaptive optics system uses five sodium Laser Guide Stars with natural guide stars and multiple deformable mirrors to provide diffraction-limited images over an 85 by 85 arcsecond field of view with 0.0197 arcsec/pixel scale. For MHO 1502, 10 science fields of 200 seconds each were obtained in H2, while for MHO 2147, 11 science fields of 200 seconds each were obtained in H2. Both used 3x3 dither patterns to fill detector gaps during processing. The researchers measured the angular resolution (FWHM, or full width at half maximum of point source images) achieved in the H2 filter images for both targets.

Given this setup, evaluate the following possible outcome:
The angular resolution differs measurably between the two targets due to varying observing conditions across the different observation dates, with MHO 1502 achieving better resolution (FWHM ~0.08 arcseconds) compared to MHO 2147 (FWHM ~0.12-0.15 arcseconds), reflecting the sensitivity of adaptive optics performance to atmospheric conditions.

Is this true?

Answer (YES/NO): NO